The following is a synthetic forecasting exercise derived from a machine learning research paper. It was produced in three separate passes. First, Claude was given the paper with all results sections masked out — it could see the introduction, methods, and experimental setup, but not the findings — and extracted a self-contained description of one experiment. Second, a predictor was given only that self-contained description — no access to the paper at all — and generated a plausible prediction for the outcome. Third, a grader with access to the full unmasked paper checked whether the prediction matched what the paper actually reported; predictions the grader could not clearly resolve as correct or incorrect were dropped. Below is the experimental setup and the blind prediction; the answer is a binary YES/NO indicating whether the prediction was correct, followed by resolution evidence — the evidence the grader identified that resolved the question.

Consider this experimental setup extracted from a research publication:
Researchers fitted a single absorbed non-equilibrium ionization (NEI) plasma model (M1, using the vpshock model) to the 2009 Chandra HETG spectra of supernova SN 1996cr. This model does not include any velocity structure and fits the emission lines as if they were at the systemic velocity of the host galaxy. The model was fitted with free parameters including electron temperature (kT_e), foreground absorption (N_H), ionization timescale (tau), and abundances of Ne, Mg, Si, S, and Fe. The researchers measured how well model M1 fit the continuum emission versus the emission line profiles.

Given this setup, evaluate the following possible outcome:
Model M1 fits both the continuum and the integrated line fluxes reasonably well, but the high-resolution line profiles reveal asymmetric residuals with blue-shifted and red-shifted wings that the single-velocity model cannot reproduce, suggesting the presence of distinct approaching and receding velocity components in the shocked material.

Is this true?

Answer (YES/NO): YES